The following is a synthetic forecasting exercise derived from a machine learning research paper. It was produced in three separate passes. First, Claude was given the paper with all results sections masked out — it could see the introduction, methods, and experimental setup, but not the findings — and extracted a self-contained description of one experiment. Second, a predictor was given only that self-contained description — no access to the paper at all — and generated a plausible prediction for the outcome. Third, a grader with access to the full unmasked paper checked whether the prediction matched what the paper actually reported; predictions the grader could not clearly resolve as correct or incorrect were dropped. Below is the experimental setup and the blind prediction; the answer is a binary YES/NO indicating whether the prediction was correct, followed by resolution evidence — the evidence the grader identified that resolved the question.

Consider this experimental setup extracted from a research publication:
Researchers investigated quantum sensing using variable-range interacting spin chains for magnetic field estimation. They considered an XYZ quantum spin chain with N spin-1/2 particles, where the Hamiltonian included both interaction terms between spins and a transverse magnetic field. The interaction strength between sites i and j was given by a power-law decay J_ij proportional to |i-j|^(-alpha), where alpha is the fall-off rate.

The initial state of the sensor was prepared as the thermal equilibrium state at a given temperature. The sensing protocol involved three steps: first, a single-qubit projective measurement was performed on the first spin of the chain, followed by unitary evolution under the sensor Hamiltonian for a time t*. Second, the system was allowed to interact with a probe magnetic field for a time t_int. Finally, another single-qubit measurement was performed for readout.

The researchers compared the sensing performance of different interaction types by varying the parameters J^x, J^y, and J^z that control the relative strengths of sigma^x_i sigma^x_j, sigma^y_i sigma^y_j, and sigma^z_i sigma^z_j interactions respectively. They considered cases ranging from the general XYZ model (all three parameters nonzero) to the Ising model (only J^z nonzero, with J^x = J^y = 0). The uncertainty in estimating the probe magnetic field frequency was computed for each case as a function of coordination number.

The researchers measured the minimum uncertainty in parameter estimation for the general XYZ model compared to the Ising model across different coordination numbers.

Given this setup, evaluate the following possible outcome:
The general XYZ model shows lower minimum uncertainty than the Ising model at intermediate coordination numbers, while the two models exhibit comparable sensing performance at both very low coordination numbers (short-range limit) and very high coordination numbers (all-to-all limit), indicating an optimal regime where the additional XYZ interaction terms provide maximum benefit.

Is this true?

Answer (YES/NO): NO